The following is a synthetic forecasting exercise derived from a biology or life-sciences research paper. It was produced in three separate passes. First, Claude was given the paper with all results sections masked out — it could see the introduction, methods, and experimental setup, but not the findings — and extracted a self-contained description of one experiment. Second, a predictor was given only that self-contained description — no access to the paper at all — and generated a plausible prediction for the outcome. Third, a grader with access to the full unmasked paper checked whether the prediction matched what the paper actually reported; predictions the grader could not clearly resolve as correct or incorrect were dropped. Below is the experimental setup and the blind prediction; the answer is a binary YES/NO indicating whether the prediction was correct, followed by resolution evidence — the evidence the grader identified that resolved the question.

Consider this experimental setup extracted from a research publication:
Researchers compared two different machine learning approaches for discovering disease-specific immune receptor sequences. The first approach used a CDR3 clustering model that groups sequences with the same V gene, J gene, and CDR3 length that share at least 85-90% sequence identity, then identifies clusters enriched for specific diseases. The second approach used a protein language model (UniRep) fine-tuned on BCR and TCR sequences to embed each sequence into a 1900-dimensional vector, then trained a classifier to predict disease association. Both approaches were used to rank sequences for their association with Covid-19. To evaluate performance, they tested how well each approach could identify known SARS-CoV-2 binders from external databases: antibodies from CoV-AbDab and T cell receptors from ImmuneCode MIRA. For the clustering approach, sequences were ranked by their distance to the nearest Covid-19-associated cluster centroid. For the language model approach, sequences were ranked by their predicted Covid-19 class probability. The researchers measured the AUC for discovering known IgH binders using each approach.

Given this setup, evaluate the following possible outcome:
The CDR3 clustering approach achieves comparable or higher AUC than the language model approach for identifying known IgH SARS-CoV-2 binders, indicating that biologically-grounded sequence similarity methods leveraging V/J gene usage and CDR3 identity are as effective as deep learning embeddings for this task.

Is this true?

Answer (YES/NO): NO